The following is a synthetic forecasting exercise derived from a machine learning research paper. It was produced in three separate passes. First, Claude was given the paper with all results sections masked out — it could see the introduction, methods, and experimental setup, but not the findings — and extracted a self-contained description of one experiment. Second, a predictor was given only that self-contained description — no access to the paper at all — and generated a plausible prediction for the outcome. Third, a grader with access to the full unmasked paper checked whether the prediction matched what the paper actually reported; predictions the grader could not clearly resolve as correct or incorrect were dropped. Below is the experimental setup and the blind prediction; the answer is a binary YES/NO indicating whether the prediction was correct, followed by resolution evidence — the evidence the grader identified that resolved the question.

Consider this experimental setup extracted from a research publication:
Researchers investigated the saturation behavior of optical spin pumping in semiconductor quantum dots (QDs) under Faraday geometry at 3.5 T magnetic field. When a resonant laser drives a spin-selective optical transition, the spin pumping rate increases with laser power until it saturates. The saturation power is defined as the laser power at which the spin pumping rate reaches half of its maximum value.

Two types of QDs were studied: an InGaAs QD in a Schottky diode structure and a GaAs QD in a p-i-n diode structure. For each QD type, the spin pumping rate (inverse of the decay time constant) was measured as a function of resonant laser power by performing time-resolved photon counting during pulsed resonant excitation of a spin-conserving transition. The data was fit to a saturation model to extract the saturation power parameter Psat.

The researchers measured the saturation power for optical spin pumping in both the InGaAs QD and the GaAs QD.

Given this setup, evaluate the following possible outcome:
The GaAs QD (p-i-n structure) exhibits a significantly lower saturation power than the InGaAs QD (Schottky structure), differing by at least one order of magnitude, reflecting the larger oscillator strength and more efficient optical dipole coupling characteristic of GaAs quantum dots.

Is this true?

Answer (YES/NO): NO